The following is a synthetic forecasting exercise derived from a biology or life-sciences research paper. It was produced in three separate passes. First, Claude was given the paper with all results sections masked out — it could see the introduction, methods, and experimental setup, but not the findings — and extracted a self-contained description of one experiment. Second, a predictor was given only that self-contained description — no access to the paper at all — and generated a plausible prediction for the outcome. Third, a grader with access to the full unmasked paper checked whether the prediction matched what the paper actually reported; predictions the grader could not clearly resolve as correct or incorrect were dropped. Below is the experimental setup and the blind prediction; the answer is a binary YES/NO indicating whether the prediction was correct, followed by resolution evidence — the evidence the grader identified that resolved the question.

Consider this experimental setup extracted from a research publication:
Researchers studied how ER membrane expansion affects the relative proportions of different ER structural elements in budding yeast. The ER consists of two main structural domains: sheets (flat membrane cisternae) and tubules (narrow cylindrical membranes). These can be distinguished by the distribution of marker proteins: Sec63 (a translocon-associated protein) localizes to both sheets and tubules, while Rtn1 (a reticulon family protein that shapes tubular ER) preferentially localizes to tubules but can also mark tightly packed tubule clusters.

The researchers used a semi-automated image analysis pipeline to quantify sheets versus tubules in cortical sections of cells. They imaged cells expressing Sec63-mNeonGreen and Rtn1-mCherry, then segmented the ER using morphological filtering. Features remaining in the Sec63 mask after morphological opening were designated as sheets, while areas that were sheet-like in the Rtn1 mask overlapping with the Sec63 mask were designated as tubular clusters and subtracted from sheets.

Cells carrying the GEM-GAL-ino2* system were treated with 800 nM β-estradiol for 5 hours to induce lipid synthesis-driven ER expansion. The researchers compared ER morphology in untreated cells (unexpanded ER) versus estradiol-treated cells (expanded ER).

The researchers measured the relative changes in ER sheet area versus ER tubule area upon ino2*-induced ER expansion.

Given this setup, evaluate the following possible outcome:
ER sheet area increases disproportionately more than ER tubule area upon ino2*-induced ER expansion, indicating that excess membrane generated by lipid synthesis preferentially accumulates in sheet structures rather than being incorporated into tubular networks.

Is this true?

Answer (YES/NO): YES